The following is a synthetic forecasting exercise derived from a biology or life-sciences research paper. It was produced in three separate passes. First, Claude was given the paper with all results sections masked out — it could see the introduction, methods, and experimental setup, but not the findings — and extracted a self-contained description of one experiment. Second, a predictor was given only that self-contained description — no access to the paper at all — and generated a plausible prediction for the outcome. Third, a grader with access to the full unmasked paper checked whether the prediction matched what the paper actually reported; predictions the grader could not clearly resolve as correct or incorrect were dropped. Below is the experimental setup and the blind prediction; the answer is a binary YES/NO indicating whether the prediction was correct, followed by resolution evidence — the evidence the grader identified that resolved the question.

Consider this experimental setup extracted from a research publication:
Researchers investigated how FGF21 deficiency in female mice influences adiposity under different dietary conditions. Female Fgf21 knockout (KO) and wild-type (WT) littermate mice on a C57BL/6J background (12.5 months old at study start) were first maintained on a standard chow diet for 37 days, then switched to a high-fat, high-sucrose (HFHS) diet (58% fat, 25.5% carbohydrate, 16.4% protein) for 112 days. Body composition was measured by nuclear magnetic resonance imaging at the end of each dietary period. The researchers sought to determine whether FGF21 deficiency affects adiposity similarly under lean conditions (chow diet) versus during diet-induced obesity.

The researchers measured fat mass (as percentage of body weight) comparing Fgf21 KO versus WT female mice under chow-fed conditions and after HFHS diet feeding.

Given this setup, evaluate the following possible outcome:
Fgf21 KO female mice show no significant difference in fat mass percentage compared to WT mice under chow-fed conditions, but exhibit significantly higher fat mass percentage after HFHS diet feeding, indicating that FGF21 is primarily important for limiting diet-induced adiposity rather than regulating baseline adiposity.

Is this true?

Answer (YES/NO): NO